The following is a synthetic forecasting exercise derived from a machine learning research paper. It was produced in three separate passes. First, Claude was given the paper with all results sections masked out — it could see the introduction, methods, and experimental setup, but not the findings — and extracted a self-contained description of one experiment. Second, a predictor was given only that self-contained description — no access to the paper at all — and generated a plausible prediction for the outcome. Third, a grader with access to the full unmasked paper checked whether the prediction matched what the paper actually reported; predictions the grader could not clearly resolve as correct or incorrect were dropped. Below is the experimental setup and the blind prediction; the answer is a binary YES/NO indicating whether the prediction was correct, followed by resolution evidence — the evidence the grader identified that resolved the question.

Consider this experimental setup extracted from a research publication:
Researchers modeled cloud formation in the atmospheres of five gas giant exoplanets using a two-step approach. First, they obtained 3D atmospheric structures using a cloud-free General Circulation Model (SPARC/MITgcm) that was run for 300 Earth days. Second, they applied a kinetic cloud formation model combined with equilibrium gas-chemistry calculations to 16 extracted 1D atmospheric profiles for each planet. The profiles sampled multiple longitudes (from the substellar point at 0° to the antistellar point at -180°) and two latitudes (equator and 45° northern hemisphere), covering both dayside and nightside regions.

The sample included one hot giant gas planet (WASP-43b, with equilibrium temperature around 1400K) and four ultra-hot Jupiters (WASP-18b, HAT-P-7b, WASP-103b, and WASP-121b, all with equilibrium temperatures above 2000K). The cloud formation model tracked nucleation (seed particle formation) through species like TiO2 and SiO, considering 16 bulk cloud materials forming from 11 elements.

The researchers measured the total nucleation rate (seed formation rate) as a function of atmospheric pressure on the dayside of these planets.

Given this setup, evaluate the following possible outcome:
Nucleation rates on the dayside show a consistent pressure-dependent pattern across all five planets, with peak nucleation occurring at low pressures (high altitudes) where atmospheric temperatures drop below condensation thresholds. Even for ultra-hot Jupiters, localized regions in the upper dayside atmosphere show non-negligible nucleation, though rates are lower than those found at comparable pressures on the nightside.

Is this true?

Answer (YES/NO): NO